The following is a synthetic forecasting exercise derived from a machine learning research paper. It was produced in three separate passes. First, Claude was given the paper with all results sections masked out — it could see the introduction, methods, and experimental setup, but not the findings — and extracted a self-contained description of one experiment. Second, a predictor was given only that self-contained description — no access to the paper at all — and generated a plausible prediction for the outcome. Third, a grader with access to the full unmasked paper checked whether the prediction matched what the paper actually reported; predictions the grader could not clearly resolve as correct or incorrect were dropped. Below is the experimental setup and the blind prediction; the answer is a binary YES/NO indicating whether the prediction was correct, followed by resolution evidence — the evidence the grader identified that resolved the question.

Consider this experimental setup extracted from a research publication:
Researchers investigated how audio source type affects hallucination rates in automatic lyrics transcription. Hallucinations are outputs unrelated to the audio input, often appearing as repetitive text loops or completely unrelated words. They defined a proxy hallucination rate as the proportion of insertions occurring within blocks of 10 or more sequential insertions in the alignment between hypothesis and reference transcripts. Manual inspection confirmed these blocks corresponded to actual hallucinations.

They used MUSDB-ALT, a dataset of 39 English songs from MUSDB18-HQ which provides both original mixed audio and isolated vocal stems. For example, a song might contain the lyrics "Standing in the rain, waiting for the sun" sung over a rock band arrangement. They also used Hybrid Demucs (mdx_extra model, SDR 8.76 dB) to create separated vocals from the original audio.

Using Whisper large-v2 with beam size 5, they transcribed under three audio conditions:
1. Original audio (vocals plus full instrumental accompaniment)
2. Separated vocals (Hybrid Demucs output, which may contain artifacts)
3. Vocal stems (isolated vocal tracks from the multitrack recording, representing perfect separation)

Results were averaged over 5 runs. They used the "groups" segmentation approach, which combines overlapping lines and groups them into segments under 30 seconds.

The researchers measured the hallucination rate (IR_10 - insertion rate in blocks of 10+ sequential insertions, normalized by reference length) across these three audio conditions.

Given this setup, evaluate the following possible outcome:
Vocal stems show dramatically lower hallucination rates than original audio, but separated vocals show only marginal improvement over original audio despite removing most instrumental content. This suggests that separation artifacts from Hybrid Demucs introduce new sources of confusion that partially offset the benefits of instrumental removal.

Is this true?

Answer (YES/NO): NO